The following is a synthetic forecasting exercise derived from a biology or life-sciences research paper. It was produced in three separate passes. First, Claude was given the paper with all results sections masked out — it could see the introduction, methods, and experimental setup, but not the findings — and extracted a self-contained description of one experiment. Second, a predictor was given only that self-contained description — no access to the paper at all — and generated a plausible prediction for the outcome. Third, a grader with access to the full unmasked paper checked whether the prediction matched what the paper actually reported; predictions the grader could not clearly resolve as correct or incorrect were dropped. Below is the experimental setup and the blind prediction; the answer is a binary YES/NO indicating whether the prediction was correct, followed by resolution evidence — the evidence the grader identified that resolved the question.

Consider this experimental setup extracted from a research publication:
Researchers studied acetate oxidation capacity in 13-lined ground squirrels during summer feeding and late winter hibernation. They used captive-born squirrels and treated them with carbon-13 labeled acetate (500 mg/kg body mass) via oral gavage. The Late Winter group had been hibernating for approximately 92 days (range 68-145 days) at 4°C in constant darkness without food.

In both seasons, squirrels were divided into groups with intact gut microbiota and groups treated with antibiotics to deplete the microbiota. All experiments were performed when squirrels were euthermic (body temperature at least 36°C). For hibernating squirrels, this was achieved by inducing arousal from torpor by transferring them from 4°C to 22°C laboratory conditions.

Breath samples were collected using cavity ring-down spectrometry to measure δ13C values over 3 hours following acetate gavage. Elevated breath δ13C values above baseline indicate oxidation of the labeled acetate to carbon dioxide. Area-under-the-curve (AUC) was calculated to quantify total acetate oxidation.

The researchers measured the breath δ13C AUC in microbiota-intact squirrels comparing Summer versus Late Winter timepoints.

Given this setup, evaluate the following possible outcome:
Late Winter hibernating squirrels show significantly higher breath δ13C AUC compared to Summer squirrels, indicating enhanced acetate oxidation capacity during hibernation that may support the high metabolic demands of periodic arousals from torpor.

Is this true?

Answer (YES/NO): NO